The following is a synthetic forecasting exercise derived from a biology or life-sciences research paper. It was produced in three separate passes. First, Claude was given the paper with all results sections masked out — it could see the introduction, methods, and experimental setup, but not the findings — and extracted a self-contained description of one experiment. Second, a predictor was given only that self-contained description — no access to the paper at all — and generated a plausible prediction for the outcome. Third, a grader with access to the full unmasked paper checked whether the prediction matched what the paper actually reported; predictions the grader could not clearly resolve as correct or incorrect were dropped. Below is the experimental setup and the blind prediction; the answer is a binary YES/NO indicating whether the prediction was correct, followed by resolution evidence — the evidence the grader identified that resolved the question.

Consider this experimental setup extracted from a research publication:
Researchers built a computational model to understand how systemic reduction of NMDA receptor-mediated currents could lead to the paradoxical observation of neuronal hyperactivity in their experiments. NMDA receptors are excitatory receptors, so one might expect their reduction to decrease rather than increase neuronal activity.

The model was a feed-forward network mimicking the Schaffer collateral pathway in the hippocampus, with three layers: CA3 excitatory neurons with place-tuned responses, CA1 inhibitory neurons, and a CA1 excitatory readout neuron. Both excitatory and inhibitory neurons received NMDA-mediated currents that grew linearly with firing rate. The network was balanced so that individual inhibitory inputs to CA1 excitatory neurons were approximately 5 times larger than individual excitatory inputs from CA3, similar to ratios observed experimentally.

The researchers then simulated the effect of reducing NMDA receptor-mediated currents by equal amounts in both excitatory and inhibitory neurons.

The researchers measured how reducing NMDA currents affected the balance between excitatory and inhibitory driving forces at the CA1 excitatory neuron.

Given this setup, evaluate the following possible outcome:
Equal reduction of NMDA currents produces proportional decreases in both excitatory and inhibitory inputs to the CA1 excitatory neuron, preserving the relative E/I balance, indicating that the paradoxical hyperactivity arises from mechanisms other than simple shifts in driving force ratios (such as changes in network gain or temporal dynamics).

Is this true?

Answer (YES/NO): NO